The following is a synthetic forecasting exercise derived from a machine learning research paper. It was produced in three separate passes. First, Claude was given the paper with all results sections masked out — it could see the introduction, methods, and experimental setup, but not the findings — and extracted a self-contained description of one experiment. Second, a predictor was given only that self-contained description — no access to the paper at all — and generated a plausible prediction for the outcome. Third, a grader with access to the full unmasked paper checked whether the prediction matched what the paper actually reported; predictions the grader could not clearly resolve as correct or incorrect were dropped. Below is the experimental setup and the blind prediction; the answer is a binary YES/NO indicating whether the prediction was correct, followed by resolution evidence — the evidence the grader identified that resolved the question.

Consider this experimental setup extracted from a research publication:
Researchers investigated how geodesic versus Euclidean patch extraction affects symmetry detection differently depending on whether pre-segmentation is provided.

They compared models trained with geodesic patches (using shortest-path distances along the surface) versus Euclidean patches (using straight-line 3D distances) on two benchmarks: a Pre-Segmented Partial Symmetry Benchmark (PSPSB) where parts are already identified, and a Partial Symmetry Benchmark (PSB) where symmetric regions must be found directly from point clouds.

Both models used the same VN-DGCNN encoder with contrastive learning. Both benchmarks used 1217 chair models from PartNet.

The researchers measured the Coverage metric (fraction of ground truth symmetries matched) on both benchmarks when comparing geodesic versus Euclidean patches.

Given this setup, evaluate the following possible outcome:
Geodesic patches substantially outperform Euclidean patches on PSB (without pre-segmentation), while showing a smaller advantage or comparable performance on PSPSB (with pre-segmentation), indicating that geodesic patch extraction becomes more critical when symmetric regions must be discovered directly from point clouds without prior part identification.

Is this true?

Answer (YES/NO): NO